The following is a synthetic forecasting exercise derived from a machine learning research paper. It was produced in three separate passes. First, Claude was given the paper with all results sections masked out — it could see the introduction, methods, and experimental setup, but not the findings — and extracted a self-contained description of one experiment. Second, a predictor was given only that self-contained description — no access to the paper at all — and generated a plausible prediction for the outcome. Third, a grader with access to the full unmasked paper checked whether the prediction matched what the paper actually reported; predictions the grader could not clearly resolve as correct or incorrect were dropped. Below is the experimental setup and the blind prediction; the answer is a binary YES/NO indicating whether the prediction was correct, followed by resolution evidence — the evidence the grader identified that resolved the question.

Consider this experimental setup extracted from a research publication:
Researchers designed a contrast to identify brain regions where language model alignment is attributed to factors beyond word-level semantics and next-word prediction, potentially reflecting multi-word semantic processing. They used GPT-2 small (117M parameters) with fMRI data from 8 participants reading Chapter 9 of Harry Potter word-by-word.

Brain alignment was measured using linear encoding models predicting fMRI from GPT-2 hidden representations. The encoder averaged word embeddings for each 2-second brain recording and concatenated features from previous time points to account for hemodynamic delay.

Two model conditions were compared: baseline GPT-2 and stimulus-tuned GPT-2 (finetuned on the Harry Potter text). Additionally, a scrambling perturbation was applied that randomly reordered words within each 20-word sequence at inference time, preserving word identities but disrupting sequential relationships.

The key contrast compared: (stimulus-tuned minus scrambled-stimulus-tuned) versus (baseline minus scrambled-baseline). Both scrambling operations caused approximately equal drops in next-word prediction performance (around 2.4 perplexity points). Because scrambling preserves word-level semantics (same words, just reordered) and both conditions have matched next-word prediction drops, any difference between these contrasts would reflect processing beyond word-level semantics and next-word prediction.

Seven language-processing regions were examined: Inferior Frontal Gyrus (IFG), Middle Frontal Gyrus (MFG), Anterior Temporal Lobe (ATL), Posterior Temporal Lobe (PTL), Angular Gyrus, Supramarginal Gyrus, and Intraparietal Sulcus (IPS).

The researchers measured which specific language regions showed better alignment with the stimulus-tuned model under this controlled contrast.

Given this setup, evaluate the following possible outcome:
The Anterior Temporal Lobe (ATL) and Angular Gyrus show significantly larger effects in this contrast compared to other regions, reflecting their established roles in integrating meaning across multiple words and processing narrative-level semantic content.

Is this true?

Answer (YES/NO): NO